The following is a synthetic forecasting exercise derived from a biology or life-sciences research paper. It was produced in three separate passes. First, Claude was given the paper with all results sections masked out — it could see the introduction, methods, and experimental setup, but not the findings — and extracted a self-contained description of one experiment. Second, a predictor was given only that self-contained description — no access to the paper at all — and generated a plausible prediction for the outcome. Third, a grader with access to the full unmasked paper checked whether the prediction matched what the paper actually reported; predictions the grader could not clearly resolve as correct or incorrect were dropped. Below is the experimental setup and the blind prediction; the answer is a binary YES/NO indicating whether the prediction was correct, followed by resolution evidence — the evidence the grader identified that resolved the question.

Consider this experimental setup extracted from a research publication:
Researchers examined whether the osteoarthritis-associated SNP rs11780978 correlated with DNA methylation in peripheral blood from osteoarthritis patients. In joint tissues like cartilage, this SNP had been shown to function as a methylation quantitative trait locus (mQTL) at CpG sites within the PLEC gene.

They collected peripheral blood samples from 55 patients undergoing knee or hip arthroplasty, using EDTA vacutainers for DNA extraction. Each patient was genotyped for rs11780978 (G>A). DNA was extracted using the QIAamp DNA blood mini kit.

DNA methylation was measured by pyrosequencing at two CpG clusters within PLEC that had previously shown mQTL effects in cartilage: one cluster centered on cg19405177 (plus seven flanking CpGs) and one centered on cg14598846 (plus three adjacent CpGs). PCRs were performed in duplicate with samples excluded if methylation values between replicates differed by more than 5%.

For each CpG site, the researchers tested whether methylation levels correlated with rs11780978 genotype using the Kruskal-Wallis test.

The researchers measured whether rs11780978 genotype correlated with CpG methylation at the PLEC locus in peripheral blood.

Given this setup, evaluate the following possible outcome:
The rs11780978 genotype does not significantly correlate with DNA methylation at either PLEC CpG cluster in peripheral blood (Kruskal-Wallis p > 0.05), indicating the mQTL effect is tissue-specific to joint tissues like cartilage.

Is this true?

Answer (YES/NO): NO